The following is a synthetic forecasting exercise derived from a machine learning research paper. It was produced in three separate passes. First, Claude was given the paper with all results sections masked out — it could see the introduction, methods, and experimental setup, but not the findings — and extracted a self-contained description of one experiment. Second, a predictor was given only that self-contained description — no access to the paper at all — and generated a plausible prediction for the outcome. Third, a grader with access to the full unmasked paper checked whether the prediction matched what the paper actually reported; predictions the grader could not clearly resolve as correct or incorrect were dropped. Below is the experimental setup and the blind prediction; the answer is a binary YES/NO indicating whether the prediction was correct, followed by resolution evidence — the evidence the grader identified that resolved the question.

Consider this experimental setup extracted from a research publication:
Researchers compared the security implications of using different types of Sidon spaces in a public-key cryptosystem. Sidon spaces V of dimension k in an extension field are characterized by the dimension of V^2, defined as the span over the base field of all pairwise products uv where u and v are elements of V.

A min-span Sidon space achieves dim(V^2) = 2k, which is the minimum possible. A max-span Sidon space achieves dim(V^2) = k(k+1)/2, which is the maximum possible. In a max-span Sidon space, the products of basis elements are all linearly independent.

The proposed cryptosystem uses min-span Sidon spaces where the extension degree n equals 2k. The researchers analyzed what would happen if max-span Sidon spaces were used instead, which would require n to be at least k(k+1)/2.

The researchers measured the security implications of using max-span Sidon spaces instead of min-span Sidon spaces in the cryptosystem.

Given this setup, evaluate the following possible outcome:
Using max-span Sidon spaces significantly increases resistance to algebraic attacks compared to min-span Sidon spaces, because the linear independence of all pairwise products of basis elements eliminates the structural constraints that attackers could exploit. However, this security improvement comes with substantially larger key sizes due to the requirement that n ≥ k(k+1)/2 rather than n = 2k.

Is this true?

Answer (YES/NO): NO